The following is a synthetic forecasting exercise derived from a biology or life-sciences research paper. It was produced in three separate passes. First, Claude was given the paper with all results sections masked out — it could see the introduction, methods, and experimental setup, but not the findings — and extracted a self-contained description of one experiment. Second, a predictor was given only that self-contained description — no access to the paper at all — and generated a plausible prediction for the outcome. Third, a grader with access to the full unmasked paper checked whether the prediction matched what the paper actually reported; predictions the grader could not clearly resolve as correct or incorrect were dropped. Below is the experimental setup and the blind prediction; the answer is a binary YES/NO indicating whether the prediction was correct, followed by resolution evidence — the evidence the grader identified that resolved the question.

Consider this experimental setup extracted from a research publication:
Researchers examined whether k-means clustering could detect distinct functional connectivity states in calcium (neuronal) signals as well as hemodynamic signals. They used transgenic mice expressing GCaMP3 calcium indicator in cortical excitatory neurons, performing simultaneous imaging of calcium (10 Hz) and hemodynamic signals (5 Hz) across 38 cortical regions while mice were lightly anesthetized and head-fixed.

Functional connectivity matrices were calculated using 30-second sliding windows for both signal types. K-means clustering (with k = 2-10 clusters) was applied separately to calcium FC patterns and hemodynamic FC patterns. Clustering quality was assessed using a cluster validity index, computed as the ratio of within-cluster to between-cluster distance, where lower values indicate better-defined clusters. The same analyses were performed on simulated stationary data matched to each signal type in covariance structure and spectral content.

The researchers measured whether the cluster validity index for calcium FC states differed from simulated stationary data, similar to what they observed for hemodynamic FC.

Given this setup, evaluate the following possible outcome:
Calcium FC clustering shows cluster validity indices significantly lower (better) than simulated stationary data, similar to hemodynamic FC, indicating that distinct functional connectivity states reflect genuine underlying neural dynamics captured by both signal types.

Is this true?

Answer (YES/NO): YES